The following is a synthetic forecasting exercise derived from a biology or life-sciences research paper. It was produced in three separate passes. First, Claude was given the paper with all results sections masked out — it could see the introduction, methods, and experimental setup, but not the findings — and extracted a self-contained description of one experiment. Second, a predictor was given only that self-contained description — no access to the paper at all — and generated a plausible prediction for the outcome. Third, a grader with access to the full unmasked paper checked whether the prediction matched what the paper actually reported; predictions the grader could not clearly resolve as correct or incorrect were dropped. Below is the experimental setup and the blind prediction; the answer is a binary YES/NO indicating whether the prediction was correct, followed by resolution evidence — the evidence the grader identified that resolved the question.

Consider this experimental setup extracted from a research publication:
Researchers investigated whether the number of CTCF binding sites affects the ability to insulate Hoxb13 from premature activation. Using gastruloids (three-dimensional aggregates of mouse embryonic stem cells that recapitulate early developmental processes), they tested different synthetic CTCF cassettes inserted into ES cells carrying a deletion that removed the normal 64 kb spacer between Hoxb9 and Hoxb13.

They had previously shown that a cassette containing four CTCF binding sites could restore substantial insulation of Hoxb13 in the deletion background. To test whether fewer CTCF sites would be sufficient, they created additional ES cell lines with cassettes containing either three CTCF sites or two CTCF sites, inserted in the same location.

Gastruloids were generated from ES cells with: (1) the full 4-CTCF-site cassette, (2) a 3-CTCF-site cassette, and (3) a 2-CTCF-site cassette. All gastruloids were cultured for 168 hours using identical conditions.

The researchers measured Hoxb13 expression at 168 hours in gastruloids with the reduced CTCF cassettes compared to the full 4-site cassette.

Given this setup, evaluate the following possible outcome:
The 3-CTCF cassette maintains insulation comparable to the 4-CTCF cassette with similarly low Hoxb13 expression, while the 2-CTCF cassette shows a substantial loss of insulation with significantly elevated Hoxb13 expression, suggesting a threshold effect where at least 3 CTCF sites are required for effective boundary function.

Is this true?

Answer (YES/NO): NO